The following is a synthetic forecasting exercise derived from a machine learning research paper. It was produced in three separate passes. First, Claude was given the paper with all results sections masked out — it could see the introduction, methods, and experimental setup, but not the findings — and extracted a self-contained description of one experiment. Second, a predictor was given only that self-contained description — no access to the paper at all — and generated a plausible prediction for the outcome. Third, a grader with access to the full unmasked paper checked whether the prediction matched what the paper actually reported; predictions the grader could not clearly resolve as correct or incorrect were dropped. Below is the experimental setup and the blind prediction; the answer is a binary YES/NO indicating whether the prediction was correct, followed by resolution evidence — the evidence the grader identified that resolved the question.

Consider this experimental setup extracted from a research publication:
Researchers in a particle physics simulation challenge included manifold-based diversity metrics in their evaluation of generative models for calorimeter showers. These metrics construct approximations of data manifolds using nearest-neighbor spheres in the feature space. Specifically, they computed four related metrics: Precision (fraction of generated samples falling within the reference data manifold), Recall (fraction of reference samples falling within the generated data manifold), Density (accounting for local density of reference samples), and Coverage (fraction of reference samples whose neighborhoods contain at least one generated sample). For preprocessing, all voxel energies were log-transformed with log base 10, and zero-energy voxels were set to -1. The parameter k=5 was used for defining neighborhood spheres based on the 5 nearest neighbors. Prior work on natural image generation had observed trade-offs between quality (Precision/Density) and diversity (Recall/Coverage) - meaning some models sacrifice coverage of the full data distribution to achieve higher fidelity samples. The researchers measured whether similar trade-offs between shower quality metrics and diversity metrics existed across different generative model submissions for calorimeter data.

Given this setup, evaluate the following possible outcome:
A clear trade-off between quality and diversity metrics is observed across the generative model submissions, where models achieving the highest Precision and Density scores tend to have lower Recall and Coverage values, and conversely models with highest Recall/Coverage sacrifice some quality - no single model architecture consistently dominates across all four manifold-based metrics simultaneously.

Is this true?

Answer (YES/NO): NO